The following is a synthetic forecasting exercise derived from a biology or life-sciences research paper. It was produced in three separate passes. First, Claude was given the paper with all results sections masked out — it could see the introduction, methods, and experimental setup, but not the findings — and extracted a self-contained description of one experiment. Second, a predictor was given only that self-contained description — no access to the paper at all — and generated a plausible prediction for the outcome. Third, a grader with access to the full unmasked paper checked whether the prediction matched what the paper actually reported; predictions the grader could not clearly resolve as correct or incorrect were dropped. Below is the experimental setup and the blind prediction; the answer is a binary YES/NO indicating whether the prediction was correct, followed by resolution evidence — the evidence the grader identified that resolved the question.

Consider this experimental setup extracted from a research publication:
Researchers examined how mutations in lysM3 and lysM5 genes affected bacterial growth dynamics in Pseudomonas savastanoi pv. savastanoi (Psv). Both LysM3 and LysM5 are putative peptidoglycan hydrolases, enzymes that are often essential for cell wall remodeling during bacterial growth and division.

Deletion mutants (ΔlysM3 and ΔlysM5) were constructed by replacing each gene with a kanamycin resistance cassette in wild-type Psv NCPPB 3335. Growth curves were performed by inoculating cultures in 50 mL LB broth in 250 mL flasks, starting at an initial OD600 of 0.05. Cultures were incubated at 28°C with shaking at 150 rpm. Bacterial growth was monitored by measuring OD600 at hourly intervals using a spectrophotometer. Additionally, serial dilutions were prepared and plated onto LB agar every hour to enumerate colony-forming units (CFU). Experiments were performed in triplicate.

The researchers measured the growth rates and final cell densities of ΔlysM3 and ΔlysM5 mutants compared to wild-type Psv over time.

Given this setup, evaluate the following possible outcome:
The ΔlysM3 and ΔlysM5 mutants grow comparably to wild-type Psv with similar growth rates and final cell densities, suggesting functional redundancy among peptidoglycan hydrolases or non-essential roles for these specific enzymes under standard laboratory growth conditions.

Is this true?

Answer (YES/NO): NO